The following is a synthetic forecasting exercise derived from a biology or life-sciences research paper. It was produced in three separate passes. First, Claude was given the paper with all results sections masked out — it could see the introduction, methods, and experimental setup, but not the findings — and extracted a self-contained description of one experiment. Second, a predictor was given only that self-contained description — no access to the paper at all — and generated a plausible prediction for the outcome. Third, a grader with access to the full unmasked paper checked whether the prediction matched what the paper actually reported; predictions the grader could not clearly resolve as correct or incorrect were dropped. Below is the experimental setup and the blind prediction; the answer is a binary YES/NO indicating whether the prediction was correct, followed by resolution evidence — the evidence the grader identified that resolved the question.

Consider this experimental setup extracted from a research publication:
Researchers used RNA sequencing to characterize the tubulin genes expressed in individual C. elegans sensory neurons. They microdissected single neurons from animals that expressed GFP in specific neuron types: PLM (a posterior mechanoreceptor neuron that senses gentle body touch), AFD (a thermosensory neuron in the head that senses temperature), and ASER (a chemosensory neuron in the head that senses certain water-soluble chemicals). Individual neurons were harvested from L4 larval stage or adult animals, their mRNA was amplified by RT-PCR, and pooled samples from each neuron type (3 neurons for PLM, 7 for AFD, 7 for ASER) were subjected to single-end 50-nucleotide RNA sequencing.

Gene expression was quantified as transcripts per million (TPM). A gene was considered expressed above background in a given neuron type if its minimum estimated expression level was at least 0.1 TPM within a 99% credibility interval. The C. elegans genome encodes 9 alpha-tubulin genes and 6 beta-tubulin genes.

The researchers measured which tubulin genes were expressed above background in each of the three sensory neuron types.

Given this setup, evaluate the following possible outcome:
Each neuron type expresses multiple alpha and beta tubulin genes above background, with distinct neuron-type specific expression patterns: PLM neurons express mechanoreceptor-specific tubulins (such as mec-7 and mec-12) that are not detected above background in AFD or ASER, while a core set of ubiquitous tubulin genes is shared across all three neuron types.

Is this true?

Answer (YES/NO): NO